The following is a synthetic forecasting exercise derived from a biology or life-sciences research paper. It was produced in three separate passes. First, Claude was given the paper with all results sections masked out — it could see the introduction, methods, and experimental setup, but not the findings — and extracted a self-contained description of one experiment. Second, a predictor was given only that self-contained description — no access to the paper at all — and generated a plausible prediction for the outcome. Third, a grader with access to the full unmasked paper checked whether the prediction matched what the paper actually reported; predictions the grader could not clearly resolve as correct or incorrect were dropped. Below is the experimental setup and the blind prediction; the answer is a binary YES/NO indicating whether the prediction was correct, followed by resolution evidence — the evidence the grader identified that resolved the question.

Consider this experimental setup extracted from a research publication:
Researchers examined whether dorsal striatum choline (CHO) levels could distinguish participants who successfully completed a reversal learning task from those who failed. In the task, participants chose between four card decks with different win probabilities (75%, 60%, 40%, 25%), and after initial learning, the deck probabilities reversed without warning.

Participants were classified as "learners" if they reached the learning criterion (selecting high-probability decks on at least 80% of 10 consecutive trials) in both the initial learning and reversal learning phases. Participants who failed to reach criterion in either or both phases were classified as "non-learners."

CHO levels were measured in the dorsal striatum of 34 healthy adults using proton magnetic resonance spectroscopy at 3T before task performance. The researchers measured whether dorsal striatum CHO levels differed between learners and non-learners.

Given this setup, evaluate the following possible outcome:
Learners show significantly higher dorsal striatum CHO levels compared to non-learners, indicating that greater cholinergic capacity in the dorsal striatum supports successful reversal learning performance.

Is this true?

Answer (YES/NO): NO